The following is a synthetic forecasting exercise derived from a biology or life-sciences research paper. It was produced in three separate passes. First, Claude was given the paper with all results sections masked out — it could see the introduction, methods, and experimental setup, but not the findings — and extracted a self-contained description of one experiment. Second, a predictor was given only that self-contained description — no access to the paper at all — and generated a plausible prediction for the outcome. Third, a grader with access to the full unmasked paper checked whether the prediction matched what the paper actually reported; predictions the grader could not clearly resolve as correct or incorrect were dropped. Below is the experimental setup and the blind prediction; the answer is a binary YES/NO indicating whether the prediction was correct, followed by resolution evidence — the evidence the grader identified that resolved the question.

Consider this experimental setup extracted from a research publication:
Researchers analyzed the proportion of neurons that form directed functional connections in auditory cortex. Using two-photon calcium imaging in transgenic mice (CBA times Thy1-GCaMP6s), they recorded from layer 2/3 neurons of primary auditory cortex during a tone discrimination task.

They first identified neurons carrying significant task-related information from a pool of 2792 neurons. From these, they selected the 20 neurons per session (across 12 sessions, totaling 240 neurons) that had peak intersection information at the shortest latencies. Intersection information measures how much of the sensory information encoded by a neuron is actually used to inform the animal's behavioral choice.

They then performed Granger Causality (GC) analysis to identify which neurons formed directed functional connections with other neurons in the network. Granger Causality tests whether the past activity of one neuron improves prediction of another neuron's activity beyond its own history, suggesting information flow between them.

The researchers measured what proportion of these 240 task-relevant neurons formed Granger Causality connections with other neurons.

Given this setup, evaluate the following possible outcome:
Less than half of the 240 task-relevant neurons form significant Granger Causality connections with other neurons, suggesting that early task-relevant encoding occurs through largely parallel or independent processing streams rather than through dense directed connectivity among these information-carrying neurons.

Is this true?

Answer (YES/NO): NO